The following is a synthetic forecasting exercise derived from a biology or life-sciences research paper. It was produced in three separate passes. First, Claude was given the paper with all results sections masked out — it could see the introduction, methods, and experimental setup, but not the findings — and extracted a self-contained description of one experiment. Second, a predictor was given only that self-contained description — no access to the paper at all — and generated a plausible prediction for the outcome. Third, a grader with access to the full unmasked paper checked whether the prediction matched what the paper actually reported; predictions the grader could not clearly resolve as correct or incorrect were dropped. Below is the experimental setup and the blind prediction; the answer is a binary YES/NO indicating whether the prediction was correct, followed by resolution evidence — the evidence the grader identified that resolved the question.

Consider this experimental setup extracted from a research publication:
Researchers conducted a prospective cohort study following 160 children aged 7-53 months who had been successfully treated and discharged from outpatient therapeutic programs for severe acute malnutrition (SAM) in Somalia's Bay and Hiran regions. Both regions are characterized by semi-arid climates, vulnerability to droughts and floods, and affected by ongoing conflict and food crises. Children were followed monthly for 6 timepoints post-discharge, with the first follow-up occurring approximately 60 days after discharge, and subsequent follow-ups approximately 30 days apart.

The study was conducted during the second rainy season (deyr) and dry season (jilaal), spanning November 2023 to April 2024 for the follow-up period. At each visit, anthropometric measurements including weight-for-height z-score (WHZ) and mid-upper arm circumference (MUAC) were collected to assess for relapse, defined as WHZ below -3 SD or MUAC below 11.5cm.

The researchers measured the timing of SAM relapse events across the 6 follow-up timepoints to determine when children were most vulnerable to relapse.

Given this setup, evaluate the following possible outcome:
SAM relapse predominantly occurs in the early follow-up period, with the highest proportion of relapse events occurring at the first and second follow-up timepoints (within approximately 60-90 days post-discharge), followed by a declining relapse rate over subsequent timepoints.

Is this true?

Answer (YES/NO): NO